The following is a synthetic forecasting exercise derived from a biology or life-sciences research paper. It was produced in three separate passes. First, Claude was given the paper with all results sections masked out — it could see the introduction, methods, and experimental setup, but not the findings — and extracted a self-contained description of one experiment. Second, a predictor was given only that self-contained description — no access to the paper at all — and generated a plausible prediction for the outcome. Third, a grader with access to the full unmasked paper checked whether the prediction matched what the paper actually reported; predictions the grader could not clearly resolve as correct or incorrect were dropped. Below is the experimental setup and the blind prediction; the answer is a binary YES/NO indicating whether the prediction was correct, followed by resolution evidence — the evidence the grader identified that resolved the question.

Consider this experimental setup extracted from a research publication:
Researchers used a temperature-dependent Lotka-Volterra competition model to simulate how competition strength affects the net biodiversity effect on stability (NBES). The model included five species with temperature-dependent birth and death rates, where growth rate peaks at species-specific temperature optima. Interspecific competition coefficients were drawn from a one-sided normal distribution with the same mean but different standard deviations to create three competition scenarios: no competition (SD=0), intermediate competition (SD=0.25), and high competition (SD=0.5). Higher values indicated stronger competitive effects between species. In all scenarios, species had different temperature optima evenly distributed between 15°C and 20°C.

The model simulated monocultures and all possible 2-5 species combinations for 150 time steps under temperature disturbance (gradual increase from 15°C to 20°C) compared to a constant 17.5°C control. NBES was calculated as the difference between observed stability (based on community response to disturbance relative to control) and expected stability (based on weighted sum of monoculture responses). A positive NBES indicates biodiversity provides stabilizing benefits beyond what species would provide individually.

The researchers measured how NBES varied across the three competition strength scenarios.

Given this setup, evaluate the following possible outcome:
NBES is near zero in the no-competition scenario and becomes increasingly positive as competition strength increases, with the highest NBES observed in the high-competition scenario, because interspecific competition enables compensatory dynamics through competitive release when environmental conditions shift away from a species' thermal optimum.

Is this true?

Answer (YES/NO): NO